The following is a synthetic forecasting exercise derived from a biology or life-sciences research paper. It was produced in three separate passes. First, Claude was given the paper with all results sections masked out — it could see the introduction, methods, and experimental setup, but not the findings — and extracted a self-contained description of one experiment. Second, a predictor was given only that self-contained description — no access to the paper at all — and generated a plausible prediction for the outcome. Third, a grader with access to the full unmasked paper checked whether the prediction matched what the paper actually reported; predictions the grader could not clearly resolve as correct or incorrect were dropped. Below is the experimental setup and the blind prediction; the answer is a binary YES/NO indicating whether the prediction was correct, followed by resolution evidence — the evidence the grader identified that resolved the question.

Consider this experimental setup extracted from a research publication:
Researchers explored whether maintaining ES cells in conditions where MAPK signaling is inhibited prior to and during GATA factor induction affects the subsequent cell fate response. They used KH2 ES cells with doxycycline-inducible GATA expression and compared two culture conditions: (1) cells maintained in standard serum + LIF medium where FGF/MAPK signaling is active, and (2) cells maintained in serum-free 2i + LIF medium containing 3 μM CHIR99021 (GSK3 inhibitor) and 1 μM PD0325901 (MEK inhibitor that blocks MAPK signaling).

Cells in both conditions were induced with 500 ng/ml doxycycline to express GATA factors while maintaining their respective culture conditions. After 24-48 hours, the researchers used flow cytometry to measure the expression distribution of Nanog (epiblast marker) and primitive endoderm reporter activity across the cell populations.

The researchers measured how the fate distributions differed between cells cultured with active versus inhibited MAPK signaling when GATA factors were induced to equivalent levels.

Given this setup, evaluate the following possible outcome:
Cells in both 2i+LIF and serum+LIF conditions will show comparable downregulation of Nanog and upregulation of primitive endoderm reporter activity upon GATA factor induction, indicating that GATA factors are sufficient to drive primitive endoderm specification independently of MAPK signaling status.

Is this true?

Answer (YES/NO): NO